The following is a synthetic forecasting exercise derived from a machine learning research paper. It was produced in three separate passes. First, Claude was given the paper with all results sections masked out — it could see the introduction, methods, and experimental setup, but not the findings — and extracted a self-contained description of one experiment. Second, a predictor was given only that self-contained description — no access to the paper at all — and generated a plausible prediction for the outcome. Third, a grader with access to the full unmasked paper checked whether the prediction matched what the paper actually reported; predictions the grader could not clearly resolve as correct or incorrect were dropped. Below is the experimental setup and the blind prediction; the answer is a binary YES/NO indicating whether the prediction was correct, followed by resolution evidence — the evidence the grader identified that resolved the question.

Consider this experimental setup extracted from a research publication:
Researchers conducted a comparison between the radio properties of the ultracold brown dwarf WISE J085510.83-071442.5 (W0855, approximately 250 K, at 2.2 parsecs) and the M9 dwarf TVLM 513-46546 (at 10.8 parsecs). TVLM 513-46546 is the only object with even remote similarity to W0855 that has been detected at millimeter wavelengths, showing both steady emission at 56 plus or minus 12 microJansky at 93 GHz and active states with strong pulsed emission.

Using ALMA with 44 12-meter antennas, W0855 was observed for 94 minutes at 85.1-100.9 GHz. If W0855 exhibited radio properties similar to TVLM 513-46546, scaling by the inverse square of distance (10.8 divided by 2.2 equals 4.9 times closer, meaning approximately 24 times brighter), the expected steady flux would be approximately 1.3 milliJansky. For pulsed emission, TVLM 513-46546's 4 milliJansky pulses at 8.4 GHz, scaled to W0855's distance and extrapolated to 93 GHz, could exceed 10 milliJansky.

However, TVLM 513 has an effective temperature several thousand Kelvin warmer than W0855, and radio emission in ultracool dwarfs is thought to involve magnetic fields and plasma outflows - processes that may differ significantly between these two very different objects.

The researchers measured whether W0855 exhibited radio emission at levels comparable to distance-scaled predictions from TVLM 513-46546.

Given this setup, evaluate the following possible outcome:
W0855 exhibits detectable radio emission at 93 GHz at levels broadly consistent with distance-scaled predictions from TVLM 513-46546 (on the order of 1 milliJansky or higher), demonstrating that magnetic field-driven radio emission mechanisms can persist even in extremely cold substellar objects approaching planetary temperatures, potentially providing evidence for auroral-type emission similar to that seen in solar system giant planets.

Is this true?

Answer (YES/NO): NO